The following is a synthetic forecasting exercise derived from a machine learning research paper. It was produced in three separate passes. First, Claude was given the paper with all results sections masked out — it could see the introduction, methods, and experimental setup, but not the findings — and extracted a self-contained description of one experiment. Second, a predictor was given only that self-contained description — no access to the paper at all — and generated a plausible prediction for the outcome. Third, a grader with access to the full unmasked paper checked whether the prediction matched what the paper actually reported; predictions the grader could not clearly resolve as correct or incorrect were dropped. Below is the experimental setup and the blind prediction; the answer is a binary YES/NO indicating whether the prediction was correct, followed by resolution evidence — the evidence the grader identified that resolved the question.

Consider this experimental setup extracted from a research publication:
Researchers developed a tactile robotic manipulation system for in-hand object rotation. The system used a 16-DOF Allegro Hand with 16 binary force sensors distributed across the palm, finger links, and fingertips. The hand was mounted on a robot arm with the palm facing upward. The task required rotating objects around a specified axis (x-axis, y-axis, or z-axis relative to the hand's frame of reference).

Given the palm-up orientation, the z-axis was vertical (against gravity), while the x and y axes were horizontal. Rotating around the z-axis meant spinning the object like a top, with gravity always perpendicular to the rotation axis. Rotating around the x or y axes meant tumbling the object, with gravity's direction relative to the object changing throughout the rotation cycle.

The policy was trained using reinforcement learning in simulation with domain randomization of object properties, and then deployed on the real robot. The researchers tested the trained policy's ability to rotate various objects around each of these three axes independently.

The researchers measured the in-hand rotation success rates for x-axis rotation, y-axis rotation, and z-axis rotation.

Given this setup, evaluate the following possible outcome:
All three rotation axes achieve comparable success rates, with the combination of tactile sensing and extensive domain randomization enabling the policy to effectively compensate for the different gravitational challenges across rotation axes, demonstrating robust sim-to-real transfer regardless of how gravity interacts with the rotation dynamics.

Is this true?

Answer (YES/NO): NO